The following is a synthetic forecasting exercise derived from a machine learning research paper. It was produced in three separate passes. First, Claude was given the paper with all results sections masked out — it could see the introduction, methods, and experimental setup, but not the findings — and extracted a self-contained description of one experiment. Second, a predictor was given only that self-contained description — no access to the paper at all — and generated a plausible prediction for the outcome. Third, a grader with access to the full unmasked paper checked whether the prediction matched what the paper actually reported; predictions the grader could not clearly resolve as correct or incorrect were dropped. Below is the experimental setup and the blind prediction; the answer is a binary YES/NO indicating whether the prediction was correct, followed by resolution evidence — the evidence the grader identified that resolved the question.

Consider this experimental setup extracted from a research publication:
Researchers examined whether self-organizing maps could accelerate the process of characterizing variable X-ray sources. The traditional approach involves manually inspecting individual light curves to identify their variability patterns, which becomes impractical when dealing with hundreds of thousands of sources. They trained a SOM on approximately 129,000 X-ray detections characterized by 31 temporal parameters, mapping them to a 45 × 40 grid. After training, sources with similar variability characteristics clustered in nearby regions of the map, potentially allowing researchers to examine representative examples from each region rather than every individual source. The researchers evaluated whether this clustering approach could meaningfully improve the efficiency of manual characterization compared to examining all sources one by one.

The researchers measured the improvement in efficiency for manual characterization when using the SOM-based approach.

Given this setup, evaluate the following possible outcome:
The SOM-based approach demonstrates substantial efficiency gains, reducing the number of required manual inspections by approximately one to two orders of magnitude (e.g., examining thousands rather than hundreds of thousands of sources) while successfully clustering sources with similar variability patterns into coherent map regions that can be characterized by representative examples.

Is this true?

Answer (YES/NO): YES